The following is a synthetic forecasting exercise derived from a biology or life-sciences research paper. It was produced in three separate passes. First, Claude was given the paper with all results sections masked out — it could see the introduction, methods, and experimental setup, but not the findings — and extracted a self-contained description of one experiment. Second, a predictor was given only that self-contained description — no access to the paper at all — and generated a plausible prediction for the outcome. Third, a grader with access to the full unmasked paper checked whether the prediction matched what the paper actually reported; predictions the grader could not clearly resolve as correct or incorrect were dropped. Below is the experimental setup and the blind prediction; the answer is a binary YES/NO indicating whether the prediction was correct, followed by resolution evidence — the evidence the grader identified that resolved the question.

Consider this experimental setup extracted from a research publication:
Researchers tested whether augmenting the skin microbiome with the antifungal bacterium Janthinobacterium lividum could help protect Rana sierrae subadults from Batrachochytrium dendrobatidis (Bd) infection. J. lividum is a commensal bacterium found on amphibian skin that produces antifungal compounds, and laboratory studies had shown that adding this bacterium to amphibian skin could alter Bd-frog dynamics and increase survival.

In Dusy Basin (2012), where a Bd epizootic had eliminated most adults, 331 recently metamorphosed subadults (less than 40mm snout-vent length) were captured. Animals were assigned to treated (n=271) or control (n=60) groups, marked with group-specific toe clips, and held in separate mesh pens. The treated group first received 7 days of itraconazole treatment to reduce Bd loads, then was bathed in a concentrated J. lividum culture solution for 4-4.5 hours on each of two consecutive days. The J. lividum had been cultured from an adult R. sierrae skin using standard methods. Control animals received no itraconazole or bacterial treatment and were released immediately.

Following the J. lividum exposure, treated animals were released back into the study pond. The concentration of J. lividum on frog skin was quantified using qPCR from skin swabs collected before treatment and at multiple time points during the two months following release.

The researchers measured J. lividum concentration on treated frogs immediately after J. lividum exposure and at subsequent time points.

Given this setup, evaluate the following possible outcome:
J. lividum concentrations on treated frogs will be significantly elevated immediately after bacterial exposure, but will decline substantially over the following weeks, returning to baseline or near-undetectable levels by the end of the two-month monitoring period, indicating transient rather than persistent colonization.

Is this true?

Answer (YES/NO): YES